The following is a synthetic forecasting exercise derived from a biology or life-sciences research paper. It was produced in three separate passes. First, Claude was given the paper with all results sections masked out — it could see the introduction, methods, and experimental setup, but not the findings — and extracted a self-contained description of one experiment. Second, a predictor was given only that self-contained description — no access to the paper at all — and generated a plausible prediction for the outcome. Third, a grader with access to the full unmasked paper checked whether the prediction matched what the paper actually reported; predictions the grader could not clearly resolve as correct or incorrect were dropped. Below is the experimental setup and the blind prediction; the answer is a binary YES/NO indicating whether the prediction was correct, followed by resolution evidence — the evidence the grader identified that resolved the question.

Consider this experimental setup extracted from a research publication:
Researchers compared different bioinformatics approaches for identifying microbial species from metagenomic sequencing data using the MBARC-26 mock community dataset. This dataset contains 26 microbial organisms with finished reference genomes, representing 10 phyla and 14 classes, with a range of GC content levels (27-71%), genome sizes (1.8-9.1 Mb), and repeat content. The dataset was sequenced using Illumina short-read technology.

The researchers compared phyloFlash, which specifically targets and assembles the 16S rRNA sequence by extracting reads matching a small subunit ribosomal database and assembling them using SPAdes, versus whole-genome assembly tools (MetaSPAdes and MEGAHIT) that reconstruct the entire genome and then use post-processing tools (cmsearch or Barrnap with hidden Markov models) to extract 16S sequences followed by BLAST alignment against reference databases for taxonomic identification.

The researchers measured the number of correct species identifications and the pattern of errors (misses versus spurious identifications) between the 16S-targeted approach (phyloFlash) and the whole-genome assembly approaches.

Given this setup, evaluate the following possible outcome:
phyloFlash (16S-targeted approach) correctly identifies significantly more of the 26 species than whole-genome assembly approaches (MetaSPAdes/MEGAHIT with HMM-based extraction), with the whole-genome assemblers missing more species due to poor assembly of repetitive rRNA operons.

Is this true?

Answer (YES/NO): NO